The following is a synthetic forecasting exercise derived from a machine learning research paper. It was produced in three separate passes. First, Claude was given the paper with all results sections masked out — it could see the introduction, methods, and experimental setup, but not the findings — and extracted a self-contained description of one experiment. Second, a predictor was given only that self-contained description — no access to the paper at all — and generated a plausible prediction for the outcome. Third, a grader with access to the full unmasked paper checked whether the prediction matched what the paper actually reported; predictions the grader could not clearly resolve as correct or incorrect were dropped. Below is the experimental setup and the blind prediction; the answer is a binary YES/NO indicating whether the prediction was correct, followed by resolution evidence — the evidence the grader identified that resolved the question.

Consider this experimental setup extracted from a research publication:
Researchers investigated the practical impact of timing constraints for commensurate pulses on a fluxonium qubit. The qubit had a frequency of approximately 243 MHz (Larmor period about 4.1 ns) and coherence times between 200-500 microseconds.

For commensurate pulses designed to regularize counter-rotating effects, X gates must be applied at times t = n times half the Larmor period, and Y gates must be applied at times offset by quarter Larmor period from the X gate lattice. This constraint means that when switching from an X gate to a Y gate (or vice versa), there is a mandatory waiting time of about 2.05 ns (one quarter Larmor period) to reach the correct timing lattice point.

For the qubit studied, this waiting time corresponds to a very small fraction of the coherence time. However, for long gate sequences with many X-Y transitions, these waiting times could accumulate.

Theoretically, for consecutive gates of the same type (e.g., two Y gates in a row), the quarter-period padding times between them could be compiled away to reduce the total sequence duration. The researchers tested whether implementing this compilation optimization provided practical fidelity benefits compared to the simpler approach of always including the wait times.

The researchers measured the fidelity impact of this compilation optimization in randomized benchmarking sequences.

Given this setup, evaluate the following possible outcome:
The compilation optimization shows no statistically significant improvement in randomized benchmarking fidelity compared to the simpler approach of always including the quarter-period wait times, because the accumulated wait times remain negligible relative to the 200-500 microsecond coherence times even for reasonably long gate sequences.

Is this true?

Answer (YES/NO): YES